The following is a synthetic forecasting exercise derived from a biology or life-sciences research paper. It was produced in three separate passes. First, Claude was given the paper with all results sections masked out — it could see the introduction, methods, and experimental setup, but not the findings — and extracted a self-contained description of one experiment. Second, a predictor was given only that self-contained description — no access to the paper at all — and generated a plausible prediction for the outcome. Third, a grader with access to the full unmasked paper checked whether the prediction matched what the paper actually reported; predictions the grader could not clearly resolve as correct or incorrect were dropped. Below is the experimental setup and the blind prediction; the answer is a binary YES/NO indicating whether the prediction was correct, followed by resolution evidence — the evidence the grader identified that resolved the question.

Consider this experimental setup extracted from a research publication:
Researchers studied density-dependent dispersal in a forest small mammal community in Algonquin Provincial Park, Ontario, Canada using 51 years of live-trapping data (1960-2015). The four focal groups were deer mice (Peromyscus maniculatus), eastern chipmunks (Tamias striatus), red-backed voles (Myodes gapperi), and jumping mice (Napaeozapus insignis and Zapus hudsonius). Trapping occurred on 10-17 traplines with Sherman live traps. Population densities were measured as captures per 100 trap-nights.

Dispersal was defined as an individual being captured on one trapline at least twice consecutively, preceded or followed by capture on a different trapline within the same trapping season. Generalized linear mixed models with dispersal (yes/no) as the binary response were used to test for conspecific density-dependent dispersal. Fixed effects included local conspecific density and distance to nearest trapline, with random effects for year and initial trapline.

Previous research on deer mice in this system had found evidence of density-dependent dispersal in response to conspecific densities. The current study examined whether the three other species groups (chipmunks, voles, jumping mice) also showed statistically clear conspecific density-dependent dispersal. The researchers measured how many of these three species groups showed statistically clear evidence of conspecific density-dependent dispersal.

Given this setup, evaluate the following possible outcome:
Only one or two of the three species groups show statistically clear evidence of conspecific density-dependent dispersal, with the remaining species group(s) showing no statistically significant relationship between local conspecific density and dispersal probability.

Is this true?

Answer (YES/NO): YES